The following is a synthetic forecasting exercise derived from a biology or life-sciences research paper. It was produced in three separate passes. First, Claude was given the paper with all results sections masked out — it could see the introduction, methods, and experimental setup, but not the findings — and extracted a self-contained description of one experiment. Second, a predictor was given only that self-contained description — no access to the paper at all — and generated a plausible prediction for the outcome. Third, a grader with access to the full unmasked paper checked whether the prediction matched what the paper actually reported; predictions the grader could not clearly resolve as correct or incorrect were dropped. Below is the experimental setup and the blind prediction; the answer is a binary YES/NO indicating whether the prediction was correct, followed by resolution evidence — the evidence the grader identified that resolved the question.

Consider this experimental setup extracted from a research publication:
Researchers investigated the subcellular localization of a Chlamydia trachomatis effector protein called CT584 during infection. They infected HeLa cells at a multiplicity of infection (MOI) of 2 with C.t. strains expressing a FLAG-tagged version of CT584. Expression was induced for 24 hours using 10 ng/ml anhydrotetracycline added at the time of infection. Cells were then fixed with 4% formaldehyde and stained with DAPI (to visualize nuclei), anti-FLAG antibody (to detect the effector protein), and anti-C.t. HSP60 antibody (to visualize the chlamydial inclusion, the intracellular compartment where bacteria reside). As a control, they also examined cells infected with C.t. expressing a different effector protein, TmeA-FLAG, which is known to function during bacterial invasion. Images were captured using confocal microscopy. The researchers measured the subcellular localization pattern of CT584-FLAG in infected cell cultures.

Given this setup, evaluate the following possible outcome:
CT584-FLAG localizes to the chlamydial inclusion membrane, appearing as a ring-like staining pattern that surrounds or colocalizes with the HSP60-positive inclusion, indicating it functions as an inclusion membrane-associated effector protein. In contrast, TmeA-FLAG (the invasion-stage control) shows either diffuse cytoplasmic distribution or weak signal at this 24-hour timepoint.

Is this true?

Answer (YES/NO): NO